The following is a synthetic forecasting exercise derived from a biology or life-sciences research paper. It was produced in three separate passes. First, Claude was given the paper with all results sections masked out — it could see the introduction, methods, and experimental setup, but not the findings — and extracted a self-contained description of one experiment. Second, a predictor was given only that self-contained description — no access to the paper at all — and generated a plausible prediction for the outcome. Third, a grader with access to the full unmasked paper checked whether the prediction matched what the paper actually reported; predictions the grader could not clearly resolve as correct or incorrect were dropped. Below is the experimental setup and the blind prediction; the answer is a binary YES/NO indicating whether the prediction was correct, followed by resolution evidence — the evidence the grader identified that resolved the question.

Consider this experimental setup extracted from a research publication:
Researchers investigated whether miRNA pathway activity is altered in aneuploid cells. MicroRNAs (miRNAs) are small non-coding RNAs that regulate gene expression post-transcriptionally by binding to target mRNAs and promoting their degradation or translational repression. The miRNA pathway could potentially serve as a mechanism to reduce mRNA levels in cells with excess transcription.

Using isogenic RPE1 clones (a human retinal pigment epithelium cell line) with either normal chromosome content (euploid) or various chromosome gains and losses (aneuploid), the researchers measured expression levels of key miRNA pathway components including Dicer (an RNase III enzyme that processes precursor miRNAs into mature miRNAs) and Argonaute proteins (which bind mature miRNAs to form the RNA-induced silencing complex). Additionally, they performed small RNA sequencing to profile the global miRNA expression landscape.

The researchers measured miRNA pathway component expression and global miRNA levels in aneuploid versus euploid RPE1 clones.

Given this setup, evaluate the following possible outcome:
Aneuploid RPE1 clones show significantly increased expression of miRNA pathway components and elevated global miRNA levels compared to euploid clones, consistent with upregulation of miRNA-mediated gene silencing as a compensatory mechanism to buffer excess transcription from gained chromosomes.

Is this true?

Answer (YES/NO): NO